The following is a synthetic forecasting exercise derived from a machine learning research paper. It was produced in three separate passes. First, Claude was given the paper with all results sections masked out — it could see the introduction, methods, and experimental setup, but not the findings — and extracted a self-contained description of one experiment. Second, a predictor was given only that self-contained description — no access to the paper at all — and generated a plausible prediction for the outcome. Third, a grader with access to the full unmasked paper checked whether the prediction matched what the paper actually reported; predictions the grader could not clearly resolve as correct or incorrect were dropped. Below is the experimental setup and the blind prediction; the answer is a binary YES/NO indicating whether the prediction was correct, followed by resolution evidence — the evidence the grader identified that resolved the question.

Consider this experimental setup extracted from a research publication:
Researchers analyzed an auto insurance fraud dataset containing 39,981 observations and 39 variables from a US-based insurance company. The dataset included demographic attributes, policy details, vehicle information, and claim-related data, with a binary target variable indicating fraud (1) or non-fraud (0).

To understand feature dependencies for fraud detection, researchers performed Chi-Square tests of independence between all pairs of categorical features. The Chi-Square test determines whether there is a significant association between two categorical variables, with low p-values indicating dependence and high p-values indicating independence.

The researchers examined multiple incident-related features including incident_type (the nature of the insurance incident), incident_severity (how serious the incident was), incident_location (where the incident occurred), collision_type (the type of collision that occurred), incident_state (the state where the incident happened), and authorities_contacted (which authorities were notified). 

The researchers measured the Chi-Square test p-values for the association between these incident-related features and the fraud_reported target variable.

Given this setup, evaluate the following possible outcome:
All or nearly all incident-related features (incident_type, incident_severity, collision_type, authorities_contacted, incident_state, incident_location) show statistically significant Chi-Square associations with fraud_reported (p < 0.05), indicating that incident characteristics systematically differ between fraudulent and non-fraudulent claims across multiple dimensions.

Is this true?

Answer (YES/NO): YES